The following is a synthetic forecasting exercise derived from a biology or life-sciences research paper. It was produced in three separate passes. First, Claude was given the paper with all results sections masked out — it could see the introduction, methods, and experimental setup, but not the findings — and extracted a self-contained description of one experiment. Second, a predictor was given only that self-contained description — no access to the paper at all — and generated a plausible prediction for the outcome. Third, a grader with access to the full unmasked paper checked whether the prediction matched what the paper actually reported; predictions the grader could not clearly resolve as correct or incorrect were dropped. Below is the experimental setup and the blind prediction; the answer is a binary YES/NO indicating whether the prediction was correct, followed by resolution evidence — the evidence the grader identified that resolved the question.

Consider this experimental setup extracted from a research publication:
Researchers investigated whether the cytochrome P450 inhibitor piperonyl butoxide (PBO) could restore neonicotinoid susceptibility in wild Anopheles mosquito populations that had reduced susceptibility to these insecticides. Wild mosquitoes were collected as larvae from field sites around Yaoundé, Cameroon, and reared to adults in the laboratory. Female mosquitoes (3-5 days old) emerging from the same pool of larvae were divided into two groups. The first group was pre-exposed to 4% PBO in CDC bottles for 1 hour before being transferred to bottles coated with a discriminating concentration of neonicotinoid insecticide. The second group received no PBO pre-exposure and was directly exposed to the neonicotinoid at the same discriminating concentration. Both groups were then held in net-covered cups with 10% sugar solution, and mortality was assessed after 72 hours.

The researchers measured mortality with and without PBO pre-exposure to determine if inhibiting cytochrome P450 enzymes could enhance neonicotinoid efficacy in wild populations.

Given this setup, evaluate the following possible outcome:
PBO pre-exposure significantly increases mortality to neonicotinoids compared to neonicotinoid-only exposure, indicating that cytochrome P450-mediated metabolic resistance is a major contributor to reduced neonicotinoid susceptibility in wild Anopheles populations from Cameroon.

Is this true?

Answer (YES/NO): NO